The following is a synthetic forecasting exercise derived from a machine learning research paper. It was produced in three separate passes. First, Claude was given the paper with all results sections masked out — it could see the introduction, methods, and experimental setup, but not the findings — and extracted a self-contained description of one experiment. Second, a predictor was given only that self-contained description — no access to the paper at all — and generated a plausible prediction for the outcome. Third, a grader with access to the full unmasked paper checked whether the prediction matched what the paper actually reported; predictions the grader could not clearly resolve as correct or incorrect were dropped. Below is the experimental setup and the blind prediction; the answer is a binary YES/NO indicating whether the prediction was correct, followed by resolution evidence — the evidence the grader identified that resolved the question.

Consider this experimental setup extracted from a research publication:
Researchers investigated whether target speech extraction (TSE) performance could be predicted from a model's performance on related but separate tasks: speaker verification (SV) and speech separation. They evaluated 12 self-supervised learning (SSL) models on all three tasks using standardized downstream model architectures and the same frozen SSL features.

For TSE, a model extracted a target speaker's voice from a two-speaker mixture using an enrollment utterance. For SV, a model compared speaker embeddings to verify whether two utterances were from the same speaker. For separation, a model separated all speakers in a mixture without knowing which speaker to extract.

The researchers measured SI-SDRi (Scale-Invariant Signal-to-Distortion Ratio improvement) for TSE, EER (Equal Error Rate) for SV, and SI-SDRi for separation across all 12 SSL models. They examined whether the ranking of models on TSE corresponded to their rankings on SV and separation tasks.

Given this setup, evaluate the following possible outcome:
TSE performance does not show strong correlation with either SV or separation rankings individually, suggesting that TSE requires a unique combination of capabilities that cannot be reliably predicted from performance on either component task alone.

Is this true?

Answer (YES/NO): YES